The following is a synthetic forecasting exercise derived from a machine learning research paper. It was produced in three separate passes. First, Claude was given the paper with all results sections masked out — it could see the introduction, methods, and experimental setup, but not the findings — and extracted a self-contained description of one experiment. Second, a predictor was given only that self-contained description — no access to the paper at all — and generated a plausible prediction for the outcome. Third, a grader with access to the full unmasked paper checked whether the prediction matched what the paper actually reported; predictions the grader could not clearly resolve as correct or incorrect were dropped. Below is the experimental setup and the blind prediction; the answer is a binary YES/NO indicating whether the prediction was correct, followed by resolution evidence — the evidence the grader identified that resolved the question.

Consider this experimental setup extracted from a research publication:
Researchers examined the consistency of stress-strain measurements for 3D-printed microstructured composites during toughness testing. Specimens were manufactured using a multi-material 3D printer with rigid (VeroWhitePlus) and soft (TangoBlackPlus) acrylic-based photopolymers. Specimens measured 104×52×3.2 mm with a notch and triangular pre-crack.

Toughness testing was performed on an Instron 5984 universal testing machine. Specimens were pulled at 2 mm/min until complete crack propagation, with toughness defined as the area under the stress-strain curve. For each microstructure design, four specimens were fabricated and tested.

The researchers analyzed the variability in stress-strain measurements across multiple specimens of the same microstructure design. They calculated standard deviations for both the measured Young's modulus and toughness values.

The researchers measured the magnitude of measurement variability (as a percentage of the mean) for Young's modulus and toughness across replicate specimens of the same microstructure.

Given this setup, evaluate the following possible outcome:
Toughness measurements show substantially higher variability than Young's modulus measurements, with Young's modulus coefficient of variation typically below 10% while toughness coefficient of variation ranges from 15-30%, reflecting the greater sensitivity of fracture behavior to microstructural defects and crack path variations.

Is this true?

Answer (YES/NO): NO